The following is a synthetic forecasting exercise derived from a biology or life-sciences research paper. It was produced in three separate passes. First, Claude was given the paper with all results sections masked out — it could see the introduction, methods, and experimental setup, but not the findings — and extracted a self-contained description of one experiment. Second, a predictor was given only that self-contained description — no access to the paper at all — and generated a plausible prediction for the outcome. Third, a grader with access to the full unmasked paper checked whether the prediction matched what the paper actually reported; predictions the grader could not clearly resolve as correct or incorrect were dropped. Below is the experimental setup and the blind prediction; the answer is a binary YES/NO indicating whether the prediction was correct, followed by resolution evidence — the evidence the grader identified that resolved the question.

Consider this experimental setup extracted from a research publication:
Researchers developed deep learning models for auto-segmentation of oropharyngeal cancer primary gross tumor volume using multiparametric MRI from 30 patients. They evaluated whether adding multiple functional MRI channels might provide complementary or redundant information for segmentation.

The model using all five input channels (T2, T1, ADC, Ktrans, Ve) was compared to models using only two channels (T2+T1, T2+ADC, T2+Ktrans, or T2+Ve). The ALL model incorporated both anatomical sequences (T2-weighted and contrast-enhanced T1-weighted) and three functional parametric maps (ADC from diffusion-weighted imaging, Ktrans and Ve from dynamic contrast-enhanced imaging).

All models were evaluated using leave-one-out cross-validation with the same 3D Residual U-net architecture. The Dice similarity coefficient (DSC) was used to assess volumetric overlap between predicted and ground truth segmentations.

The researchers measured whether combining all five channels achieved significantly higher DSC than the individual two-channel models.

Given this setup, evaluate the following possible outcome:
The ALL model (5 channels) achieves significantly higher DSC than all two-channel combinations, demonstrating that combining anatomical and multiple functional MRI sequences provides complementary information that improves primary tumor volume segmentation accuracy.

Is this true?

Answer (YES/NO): NO